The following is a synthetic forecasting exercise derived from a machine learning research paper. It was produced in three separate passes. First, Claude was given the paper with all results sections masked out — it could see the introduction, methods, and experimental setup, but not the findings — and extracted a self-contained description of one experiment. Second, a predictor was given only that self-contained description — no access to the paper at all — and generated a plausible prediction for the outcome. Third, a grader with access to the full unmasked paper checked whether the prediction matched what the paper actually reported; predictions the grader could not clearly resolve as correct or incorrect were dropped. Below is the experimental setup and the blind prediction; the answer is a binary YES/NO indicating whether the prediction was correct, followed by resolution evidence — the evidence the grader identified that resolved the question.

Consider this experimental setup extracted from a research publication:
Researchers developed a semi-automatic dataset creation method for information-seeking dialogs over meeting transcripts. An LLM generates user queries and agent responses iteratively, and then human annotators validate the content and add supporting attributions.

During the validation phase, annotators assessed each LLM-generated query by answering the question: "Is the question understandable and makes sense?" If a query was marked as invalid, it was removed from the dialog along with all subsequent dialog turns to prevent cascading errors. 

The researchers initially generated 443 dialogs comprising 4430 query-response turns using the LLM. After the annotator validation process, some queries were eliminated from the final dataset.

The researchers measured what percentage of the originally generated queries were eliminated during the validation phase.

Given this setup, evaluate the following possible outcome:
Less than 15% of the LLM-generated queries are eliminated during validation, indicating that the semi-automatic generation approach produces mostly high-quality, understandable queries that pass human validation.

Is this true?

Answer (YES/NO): YES